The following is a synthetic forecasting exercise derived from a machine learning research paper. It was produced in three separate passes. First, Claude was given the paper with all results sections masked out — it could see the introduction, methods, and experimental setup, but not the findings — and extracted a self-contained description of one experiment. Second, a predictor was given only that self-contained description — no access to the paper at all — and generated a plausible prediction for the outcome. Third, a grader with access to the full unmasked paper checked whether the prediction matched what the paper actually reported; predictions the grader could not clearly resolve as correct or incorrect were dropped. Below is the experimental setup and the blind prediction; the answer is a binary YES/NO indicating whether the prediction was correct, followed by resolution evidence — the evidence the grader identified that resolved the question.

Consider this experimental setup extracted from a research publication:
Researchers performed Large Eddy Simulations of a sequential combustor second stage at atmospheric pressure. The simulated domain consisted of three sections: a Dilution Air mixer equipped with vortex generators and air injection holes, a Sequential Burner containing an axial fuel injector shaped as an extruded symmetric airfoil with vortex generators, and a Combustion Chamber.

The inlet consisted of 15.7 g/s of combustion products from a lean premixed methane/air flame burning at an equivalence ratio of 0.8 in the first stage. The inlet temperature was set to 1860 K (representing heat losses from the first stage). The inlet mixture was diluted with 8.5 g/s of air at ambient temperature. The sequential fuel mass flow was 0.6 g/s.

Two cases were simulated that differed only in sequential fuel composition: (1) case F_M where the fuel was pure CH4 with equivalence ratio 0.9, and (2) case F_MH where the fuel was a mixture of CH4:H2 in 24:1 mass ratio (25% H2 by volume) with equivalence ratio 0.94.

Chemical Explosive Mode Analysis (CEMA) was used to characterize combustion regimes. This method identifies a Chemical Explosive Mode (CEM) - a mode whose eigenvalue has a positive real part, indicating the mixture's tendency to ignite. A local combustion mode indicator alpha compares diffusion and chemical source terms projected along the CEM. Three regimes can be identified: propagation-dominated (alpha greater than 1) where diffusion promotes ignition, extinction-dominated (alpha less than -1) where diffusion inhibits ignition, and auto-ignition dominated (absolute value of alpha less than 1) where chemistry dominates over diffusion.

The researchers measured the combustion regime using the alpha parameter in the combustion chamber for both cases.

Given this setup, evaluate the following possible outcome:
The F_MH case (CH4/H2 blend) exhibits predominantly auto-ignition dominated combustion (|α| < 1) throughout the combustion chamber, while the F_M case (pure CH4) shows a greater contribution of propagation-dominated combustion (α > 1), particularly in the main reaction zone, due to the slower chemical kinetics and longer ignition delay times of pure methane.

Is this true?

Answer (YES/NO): NO